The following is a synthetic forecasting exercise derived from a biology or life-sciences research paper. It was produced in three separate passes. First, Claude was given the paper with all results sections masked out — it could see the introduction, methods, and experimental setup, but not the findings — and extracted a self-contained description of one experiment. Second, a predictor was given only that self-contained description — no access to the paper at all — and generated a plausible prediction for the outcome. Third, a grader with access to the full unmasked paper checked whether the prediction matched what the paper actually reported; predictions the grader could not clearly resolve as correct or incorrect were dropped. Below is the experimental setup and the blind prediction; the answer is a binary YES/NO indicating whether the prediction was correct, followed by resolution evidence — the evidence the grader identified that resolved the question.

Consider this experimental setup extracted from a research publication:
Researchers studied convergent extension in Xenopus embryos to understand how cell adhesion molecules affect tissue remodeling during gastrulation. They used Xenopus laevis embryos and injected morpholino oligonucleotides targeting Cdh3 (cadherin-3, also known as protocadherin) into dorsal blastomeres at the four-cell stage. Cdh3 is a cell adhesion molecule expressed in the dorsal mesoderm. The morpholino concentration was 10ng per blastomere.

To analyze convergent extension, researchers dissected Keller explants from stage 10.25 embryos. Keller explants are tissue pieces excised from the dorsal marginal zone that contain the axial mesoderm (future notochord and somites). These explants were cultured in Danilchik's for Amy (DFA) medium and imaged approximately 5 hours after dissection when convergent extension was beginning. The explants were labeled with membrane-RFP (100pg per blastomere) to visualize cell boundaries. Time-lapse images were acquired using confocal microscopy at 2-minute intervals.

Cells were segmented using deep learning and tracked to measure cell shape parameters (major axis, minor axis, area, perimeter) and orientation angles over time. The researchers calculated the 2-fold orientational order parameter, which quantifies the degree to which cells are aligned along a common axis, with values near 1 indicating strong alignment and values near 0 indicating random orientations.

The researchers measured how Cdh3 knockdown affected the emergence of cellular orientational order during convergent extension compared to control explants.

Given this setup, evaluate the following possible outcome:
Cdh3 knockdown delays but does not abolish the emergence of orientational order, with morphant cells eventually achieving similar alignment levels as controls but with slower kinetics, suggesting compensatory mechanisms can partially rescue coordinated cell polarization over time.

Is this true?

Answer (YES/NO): NO